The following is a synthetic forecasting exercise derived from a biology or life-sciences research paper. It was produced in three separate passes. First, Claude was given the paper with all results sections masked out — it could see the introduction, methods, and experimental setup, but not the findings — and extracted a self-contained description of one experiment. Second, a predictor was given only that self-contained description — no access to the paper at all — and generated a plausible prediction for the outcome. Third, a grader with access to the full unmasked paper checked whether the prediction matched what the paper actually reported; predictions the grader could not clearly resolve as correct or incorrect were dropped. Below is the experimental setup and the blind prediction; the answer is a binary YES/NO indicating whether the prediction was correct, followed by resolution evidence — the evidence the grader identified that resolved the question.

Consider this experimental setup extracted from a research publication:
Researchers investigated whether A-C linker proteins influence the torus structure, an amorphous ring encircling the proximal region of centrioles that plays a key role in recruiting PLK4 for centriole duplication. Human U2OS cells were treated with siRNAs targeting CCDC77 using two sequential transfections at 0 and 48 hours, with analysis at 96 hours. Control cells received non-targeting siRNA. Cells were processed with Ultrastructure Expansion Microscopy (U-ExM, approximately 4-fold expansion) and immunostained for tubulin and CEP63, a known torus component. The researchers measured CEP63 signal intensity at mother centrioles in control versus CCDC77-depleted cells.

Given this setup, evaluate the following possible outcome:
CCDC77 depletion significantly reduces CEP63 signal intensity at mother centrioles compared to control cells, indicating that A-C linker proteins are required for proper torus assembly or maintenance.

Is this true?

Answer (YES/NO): YES